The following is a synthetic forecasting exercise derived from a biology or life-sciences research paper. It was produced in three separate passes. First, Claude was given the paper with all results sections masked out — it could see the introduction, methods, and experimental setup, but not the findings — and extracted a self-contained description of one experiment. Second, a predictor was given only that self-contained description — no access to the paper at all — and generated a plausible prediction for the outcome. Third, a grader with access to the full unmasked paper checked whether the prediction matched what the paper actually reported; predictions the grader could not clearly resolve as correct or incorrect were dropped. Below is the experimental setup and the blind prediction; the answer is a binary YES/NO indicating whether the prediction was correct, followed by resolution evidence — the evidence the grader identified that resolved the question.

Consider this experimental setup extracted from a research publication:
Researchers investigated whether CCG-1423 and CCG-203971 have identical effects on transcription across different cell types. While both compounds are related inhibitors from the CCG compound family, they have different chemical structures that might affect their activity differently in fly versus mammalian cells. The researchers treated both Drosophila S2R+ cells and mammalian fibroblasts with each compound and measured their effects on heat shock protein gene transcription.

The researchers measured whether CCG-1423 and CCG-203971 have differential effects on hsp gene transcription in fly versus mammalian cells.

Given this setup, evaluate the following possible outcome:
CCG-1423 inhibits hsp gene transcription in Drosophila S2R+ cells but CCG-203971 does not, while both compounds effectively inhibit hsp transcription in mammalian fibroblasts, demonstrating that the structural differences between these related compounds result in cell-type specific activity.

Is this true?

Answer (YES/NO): NO